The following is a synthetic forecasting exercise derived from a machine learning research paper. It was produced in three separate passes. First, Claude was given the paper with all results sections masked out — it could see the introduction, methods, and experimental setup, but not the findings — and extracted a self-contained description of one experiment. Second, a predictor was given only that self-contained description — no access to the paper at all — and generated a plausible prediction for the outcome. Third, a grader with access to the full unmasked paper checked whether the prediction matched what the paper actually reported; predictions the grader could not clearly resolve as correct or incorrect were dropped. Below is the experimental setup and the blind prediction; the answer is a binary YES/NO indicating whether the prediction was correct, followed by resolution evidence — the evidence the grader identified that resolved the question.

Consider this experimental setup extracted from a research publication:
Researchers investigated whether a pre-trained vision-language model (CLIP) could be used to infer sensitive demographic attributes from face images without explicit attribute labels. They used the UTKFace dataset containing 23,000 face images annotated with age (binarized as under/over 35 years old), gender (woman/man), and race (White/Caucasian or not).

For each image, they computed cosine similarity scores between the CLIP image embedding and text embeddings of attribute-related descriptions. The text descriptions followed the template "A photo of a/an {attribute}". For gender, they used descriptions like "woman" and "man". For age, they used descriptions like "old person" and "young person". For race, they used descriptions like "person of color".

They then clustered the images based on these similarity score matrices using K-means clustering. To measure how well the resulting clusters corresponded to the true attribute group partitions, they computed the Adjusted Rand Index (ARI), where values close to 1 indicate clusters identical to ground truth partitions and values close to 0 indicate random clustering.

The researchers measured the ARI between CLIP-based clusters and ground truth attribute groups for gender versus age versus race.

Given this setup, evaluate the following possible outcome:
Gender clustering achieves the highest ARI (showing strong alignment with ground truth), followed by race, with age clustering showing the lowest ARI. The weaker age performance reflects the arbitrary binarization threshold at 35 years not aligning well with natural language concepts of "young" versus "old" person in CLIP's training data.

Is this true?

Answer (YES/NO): NO